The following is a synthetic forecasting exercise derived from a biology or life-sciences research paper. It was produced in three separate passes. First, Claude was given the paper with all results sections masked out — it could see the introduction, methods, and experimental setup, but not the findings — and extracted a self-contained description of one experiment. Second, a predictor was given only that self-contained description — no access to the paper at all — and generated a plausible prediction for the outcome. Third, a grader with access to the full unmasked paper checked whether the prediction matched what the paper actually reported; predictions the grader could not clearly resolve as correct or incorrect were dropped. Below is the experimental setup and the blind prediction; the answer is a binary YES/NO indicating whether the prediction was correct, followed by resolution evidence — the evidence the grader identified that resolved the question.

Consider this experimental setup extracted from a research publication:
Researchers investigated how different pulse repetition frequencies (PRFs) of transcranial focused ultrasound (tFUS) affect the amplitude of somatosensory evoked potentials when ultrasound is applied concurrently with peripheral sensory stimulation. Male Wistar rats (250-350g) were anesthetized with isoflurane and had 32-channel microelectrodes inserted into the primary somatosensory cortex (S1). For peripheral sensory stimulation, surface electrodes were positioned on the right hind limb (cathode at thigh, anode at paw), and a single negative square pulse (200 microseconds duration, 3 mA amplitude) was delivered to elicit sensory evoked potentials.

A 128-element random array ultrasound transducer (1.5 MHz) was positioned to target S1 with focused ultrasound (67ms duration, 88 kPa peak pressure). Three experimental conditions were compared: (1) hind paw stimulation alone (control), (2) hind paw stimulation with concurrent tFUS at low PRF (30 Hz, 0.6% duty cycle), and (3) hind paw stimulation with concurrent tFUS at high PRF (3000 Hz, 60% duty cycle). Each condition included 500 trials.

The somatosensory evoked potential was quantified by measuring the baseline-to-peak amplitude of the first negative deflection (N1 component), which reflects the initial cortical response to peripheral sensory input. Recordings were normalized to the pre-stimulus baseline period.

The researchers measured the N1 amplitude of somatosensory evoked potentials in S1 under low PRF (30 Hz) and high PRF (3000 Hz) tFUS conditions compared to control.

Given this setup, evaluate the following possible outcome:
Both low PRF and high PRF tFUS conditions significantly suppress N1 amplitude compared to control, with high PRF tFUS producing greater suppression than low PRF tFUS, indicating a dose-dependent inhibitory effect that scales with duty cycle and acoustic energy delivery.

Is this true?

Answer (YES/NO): NO